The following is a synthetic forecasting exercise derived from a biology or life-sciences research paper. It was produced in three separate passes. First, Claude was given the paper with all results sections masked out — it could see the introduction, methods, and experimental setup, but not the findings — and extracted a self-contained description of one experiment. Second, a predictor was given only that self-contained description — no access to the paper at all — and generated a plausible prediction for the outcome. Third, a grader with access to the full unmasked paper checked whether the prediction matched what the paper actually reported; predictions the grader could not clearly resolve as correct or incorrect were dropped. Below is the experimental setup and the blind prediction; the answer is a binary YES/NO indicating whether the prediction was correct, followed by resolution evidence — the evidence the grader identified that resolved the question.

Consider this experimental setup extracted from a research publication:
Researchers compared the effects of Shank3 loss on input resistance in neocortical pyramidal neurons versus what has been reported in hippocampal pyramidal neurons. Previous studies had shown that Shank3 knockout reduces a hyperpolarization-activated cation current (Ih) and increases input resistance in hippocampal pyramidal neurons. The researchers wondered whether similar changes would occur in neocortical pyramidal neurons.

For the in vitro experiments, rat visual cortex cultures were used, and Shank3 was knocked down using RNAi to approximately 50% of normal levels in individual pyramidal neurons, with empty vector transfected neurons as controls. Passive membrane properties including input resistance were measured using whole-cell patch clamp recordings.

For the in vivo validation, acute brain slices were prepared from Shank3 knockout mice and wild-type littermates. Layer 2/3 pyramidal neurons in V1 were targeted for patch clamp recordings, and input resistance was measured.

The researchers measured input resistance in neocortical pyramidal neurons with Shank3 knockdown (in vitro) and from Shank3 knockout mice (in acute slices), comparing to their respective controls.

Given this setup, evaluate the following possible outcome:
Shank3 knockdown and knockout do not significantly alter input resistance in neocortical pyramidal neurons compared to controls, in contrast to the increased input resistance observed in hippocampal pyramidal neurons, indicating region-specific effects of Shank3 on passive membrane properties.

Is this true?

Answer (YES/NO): YES